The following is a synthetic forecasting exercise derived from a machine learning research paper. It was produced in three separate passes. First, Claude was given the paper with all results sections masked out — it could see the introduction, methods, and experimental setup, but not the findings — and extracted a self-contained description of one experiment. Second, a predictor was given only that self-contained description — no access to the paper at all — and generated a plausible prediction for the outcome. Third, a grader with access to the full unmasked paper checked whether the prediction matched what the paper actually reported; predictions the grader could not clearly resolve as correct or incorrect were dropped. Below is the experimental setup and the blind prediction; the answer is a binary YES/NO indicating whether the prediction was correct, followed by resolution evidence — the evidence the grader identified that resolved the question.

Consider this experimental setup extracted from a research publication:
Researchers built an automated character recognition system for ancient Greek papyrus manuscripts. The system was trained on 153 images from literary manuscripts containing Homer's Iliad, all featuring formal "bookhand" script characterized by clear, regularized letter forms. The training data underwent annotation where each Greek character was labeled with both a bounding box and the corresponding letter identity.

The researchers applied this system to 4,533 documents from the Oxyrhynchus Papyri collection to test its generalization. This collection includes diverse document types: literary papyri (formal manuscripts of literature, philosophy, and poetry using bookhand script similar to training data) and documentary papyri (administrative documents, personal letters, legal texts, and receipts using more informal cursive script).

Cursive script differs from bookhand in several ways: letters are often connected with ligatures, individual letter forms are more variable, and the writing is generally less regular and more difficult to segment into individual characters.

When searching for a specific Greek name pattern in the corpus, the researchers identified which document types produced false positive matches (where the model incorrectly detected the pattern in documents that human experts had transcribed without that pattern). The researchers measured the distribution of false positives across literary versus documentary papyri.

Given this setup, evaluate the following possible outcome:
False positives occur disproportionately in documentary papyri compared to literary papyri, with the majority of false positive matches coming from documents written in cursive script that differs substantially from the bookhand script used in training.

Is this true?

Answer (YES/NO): YES